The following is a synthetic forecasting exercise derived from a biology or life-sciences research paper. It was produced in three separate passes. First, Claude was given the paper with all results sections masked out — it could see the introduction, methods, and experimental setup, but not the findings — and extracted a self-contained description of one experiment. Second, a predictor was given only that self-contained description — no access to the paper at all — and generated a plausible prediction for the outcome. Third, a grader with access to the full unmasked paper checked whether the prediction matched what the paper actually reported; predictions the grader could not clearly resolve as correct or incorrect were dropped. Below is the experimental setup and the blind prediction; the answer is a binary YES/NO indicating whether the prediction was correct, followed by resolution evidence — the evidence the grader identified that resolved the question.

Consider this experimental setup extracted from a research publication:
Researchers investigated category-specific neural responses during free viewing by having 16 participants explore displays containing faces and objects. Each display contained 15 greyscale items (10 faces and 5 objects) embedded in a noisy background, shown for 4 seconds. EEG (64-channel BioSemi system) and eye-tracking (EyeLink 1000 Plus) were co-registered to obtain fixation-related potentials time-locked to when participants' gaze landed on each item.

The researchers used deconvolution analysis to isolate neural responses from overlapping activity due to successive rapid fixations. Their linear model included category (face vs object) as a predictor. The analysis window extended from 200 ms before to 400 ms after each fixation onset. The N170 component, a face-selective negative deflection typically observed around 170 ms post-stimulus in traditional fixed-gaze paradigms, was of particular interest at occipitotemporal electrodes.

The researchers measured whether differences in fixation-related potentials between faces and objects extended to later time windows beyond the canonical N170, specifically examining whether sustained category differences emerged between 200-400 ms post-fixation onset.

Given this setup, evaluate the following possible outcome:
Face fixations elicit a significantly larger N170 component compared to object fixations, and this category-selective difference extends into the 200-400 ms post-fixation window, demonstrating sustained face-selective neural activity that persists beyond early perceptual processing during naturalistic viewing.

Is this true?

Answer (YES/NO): YES